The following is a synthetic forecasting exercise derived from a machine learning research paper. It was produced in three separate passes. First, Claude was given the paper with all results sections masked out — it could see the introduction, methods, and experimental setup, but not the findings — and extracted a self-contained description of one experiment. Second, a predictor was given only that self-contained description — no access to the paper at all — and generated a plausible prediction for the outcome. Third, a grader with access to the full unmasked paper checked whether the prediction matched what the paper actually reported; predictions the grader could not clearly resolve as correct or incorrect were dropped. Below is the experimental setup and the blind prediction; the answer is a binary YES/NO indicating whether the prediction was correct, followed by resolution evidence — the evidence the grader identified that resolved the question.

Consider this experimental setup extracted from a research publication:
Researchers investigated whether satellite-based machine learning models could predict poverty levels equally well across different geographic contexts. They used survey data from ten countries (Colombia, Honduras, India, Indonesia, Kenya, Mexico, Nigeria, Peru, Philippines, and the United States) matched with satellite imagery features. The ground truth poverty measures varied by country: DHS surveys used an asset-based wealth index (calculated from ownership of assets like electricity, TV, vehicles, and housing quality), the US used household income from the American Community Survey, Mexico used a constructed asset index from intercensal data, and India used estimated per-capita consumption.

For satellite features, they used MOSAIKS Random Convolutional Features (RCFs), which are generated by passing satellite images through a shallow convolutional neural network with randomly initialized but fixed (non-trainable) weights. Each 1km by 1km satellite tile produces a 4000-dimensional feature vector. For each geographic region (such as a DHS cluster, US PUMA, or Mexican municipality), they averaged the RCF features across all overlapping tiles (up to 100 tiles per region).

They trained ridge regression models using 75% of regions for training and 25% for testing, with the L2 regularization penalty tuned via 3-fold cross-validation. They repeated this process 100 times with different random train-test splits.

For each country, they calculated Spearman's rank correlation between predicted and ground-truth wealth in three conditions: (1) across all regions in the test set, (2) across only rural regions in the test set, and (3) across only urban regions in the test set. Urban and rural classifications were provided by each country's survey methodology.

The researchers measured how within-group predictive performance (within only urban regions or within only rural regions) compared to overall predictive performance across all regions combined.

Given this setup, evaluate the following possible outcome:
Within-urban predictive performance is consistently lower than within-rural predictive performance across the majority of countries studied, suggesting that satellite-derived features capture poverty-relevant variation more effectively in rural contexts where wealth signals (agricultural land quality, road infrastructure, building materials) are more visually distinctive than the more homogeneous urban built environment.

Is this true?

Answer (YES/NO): NO